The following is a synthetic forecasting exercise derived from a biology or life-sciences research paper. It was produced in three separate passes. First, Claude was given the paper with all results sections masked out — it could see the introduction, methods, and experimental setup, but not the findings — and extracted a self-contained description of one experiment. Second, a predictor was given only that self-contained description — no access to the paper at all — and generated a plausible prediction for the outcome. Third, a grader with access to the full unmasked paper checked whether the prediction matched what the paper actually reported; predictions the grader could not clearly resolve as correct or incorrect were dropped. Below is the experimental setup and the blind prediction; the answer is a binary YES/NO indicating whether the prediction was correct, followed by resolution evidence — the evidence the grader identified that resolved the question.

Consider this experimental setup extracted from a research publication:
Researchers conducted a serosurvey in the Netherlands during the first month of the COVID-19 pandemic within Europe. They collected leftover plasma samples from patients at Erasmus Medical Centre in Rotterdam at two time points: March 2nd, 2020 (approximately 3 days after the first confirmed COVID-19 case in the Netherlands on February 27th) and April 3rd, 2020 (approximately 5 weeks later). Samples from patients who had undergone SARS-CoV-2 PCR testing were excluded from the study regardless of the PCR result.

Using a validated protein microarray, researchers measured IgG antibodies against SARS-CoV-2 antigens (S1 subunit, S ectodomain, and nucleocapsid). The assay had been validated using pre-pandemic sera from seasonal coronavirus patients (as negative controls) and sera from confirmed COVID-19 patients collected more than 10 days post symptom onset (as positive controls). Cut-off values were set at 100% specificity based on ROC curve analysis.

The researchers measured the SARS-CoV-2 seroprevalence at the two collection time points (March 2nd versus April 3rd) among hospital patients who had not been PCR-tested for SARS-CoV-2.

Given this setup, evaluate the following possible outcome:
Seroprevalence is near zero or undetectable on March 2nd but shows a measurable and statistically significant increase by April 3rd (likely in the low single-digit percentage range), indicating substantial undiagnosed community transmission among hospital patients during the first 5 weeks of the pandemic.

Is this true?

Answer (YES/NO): YES